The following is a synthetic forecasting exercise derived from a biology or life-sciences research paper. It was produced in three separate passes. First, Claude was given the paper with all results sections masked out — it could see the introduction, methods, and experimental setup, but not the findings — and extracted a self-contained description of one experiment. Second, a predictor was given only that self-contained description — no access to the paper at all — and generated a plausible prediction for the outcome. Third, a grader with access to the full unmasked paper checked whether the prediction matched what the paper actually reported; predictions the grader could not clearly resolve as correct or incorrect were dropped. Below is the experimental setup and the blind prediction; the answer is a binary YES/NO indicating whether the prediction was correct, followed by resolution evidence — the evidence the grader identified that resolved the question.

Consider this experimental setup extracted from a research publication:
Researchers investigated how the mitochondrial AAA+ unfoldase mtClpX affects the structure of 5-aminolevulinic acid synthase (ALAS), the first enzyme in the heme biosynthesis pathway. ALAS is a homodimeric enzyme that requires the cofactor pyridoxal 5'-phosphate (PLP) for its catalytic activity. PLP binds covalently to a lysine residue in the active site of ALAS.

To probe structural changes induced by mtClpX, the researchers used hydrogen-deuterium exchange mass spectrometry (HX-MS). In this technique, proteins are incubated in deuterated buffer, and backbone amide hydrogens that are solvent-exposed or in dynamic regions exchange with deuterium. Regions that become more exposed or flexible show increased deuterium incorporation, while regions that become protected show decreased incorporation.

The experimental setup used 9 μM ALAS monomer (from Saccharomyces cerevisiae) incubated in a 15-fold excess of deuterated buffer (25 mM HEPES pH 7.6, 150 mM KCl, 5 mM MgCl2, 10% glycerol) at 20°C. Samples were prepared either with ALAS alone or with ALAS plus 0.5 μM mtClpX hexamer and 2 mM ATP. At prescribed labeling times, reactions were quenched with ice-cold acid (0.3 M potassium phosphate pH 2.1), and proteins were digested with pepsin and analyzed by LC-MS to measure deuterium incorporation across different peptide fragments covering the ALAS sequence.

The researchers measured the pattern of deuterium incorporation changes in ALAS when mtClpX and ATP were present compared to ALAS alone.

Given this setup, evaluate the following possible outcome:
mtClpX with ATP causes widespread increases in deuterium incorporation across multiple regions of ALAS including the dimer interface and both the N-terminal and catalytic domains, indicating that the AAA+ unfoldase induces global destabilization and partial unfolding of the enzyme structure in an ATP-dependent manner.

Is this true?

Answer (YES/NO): NO